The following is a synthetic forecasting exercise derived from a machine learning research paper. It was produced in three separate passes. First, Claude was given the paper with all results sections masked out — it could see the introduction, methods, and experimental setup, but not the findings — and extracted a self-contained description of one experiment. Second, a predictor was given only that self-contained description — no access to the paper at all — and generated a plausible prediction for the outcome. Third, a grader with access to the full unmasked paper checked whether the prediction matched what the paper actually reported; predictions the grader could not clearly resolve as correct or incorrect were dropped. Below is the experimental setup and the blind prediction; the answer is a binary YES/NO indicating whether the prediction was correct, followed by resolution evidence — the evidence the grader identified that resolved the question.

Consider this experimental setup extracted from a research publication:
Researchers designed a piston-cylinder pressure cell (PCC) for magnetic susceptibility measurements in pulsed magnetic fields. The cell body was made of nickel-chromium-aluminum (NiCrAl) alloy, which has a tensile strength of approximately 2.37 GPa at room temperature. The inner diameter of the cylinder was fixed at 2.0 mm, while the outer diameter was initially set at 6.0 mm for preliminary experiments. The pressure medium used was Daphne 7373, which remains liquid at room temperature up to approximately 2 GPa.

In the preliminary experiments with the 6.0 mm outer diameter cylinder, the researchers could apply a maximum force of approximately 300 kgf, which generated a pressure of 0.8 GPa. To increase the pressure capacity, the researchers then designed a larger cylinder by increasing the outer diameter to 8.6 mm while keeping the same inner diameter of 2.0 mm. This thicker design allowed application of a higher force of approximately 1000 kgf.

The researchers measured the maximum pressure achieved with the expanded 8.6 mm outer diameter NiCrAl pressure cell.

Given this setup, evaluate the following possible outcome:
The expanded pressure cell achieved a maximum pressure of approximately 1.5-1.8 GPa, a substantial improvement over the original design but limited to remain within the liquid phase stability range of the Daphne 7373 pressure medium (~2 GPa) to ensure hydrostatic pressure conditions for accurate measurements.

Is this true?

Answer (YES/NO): NO